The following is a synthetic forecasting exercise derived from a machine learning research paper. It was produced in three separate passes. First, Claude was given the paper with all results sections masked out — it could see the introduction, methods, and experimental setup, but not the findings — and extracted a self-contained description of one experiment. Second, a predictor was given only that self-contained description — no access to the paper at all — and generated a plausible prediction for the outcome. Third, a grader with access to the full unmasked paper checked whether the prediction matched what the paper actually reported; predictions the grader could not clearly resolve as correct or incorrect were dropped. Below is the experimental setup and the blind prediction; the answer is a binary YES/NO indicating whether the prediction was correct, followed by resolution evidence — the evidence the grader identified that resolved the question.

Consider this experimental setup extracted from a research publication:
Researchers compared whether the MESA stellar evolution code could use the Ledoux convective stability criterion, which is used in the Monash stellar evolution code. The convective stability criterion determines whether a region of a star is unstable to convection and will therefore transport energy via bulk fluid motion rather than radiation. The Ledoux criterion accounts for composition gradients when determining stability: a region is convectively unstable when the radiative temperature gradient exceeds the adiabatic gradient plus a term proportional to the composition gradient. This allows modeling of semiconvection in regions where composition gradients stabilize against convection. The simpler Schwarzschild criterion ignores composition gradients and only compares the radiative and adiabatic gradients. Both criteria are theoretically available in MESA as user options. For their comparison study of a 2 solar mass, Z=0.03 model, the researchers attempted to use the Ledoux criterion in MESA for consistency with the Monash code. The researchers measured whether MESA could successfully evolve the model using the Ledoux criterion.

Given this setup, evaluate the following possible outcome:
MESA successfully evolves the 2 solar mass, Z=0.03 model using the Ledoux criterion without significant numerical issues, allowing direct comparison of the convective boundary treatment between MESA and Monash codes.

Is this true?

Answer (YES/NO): NO